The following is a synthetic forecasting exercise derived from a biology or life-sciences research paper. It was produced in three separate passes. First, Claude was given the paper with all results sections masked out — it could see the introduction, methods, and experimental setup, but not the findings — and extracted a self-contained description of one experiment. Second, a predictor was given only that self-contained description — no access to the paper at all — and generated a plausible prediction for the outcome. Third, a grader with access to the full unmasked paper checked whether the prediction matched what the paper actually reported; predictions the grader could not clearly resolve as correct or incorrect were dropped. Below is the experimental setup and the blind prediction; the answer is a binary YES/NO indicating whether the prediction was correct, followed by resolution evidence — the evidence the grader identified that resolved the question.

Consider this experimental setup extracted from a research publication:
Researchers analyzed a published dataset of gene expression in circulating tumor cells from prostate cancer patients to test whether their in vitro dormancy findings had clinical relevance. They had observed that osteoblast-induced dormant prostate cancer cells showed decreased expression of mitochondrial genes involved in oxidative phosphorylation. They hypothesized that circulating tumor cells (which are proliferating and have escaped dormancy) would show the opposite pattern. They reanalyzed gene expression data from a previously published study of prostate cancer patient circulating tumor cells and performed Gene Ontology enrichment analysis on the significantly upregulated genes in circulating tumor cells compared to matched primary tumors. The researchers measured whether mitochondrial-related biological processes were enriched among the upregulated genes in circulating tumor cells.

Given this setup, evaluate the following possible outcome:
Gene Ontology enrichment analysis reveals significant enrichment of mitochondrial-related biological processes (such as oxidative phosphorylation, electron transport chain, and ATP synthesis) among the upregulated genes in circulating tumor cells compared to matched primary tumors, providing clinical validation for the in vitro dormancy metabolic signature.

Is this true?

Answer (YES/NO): YES